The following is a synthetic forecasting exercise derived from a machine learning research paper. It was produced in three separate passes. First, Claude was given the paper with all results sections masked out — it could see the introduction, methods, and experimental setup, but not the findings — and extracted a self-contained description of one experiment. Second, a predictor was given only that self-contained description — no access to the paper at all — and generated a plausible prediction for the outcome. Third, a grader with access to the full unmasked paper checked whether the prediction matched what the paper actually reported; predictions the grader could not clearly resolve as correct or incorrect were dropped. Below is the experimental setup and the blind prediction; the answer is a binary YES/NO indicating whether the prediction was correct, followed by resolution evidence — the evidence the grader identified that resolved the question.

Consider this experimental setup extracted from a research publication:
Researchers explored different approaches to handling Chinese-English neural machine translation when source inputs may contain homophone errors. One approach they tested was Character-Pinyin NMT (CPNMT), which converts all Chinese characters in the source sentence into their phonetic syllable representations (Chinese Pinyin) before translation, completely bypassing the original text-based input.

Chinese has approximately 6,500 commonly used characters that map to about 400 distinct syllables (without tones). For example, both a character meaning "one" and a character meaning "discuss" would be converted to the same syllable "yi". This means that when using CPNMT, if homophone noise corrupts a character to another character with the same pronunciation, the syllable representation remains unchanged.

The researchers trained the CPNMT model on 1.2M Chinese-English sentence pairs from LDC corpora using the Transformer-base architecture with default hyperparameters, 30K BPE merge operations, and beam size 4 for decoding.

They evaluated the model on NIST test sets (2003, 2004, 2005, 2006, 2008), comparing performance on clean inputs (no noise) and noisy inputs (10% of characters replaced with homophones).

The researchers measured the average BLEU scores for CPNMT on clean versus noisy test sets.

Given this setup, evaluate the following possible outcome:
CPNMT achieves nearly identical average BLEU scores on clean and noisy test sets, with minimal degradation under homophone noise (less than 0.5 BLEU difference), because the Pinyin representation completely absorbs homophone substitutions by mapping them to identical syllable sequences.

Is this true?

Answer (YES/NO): YES